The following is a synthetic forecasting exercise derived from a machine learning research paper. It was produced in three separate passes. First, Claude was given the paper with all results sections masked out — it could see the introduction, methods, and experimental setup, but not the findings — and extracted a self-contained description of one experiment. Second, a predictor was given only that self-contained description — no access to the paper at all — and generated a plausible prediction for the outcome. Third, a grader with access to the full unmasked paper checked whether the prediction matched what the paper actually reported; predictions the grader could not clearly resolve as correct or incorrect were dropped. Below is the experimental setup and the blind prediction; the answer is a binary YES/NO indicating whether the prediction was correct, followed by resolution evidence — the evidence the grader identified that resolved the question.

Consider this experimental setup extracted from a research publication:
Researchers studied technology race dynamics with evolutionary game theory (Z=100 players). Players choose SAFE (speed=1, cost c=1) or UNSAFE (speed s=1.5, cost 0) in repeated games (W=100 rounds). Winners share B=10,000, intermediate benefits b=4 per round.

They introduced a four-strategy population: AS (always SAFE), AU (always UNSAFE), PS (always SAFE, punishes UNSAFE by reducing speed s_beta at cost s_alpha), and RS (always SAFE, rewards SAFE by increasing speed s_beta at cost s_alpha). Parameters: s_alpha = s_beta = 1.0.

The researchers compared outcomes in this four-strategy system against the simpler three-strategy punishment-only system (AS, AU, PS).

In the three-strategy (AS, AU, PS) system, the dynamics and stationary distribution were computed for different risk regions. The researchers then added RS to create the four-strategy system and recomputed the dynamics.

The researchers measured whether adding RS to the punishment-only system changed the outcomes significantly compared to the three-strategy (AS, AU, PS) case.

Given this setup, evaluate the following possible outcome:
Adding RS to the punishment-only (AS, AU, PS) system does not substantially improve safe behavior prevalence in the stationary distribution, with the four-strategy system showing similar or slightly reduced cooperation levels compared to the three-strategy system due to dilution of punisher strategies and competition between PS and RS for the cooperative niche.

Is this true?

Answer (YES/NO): YES